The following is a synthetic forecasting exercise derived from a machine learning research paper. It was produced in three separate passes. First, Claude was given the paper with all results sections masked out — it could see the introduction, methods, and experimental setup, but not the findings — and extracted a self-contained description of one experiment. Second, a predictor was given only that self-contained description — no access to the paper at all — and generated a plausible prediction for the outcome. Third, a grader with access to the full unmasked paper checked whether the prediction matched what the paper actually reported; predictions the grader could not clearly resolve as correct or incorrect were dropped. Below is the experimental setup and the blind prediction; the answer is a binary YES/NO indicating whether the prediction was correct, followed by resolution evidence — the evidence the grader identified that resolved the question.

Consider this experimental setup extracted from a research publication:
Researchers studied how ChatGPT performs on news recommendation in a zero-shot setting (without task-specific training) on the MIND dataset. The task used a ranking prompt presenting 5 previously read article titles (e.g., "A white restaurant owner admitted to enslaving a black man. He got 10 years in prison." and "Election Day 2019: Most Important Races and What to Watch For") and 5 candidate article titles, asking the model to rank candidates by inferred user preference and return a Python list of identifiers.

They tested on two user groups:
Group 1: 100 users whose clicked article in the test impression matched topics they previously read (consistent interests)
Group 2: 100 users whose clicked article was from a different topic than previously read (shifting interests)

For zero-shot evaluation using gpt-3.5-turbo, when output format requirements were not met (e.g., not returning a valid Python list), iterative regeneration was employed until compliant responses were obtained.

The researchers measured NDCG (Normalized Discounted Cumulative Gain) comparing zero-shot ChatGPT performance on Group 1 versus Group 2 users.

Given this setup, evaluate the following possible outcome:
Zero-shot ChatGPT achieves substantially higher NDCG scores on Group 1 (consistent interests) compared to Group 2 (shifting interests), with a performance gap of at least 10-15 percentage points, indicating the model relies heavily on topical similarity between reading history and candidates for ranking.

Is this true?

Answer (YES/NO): YES